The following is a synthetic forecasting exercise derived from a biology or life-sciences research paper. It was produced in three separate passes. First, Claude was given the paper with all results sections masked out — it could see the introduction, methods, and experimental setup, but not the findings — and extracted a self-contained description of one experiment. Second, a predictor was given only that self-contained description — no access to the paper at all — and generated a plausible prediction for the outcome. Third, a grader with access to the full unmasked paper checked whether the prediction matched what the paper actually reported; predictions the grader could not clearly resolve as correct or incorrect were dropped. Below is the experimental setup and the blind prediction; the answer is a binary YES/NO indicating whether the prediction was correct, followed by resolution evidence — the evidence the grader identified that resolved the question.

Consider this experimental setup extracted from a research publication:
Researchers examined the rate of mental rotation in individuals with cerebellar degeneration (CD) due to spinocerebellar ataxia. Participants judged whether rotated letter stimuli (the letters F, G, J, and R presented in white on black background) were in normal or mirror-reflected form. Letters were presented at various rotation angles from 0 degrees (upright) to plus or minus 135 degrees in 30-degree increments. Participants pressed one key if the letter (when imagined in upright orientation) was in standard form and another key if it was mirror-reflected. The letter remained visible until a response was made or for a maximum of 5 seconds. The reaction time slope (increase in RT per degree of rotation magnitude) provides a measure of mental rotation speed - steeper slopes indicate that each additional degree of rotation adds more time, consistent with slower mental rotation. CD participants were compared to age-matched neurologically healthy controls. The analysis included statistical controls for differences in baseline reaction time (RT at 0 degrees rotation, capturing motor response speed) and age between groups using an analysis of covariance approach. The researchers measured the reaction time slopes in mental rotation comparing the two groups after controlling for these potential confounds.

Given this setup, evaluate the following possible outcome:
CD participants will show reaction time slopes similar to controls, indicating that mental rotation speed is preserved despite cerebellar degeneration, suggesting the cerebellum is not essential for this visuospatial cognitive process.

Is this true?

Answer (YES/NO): NO